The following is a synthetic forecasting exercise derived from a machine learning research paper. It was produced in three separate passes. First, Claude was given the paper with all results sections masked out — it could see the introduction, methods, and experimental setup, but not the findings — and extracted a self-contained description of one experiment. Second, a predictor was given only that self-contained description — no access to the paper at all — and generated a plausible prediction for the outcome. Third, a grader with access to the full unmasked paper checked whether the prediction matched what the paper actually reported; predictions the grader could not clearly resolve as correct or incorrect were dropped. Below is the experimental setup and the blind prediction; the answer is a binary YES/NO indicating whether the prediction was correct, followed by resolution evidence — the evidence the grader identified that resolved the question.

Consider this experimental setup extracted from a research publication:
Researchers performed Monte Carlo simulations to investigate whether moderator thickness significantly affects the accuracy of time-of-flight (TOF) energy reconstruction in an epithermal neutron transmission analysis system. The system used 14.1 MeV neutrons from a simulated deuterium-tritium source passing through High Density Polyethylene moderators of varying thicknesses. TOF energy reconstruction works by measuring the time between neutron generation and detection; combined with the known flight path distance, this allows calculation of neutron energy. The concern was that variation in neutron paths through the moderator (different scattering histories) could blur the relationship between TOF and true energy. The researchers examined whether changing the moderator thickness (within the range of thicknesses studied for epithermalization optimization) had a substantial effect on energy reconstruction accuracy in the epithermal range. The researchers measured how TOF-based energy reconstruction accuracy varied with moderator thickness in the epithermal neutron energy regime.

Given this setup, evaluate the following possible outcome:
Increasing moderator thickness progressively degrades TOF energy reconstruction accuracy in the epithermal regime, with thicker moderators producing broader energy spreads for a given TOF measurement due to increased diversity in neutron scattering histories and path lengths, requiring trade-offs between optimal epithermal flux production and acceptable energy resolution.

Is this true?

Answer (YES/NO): NO